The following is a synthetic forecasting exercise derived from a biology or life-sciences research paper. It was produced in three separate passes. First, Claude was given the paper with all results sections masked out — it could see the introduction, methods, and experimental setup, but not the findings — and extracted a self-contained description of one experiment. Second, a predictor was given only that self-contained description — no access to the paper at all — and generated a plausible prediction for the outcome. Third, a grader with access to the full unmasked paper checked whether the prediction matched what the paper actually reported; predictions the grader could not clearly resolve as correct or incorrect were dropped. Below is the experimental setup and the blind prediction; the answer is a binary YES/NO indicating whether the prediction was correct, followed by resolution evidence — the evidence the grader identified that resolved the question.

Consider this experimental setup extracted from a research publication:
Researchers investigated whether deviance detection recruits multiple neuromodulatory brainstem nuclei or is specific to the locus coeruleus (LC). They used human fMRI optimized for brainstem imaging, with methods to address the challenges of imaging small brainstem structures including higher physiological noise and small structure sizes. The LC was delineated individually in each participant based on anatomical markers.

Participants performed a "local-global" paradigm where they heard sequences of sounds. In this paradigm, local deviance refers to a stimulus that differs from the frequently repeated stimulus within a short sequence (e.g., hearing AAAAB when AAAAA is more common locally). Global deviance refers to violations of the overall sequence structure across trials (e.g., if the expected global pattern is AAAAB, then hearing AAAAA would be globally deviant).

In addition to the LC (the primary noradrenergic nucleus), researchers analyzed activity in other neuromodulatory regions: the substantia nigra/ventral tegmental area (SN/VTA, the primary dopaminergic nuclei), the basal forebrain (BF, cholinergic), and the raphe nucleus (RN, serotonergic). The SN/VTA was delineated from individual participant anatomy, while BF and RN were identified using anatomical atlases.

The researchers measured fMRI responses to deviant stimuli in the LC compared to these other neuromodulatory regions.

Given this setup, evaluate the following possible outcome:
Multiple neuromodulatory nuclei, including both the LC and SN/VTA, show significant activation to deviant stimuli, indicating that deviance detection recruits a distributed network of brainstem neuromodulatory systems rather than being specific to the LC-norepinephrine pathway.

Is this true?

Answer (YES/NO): YES